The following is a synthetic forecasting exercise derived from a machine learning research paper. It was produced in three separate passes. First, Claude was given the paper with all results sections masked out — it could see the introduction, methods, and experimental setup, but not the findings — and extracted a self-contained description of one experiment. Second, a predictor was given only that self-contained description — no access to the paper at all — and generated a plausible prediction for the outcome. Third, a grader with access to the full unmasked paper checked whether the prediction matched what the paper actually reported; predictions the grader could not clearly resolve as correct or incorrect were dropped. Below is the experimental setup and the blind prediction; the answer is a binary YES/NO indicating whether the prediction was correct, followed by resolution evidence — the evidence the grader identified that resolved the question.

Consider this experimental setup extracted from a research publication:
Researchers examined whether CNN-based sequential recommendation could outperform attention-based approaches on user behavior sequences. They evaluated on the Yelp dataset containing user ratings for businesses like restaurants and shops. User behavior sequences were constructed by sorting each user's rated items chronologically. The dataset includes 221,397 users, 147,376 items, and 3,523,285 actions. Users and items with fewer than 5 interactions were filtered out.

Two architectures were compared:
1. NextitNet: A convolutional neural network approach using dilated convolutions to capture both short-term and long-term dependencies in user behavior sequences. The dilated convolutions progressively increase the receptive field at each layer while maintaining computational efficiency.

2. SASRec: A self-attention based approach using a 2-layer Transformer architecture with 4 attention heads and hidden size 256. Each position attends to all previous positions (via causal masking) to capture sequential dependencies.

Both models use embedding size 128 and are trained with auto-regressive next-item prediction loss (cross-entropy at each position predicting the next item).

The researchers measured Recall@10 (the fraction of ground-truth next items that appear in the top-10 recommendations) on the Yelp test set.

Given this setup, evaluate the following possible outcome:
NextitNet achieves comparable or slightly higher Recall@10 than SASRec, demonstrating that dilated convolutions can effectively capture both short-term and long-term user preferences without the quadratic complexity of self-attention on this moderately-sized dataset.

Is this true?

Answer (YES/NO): NO